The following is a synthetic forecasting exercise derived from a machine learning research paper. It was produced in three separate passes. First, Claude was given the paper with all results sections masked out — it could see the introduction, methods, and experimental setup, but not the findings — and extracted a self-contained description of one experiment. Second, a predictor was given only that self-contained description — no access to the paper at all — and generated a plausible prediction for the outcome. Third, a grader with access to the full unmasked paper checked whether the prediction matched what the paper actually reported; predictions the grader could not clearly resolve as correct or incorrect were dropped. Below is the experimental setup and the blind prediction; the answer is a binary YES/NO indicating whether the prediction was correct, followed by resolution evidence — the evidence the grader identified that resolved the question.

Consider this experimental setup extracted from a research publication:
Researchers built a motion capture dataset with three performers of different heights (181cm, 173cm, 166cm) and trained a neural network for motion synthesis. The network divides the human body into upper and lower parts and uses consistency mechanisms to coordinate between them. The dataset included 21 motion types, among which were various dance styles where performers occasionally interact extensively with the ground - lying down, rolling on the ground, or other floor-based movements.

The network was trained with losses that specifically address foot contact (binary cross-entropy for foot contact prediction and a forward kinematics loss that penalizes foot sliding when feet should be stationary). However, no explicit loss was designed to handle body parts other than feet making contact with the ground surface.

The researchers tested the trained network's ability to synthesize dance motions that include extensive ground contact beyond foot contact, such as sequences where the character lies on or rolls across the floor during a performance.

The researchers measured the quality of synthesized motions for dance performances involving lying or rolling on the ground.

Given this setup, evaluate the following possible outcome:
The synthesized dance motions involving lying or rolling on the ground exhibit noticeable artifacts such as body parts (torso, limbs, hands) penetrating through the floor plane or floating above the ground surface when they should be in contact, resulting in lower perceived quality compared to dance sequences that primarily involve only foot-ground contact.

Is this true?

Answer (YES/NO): YES